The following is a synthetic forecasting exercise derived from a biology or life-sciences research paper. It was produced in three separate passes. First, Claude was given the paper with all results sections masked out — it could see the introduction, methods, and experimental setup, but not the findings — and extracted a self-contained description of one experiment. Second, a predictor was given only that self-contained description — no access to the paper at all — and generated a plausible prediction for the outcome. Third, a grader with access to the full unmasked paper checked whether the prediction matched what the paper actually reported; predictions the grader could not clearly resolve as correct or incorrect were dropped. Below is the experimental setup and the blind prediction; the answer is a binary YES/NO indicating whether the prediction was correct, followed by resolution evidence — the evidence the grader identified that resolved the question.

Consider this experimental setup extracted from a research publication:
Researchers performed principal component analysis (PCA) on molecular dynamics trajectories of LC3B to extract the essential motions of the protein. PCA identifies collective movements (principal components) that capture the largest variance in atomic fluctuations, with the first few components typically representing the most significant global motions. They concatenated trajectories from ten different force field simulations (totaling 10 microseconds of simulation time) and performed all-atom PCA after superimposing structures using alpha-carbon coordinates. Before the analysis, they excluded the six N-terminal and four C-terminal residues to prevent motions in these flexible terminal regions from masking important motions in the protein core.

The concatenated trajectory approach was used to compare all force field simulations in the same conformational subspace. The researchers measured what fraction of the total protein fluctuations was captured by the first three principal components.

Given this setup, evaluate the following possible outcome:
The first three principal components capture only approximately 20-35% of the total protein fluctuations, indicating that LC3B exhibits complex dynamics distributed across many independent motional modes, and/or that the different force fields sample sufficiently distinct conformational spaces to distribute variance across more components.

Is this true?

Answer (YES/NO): NO